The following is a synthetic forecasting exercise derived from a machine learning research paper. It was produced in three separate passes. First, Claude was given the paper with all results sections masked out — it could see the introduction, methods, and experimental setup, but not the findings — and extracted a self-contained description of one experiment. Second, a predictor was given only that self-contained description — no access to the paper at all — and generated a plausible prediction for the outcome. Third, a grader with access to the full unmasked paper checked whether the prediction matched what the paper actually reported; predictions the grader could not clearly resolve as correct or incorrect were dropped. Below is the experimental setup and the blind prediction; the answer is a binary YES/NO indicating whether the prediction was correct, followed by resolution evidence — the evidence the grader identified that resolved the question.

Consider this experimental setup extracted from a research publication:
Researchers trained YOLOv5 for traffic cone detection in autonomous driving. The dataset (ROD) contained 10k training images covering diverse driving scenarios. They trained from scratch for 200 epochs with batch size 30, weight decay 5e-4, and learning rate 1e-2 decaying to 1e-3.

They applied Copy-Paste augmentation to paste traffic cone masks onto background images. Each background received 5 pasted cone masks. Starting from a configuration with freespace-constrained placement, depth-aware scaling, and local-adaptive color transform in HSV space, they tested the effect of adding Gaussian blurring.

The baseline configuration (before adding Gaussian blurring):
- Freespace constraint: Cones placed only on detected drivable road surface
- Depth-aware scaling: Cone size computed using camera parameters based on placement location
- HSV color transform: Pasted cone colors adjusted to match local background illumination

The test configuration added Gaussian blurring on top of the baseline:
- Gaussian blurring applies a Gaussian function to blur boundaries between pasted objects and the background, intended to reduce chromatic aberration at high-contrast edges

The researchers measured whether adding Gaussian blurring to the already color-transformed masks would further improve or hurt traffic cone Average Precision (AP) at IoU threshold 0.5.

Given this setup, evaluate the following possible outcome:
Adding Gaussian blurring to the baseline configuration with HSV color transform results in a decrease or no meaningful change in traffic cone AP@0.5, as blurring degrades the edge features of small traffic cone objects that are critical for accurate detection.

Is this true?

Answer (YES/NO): YES